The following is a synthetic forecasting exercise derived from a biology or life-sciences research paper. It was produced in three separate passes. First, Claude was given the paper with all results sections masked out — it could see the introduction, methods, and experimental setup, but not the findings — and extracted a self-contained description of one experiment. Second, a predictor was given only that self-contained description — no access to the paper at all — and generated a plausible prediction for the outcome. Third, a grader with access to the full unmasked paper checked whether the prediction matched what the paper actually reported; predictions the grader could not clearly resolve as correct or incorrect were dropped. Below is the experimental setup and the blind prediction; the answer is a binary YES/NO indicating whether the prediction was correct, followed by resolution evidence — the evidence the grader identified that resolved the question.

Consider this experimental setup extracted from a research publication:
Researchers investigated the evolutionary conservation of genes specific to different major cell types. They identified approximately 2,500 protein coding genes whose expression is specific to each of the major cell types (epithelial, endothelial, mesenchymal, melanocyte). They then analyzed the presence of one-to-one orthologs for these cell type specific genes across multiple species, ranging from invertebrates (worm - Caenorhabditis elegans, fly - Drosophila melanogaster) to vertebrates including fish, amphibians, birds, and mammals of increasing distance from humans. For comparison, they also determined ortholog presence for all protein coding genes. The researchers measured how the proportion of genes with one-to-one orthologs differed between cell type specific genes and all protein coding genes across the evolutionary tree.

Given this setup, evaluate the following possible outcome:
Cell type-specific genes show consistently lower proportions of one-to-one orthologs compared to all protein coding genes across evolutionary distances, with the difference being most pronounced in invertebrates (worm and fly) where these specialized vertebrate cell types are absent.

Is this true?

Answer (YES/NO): NO